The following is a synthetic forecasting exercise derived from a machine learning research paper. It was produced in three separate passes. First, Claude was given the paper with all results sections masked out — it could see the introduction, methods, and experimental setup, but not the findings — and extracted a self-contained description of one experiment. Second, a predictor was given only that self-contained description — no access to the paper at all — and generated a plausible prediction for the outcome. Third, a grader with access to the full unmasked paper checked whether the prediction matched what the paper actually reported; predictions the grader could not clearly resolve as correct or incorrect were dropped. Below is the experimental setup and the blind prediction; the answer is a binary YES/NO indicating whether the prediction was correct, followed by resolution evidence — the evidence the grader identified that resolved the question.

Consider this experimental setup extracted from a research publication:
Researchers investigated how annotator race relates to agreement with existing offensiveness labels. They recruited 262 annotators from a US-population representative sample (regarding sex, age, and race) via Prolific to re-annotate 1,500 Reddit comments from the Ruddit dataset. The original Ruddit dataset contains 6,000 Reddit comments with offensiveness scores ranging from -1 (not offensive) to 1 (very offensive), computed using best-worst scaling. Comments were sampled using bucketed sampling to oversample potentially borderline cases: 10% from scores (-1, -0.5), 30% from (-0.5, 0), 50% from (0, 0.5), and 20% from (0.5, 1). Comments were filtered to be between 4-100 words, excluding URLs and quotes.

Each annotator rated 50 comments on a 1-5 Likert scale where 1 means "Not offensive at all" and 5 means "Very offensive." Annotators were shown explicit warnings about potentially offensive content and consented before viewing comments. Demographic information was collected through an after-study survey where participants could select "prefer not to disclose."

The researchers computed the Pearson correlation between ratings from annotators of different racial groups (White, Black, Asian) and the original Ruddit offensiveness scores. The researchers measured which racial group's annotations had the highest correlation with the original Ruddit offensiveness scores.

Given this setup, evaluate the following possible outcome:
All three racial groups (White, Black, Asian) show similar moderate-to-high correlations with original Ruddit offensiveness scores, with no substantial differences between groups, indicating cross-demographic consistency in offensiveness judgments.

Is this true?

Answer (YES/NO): NO